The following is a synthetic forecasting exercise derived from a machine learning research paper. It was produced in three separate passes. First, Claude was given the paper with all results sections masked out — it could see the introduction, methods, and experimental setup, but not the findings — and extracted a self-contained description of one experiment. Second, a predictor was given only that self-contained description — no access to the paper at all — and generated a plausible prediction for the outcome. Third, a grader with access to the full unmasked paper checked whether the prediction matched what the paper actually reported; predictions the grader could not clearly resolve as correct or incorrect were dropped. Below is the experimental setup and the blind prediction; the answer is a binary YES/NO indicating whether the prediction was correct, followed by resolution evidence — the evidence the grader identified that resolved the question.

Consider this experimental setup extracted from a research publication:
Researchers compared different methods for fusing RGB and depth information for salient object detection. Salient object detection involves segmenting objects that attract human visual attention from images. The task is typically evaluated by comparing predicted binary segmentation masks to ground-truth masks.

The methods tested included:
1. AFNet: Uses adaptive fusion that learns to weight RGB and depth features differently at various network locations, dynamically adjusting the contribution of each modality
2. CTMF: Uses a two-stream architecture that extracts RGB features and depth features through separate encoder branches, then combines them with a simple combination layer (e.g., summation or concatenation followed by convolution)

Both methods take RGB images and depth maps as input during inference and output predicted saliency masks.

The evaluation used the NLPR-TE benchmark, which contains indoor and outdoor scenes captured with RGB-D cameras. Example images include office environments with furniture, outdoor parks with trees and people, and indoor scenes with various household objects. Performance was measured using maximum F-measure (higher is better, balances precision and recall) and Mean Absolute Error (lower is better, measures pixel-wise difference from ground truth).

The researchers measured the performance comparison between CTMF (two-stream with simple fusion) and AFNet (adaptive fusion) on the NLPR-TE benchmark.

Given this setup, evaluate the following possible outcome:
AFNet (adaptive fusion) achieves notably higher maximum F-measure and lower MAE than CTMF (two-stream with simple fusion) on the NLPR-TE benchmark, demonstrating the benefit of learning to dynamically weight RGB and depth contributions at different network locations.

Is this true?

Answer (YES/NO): NO